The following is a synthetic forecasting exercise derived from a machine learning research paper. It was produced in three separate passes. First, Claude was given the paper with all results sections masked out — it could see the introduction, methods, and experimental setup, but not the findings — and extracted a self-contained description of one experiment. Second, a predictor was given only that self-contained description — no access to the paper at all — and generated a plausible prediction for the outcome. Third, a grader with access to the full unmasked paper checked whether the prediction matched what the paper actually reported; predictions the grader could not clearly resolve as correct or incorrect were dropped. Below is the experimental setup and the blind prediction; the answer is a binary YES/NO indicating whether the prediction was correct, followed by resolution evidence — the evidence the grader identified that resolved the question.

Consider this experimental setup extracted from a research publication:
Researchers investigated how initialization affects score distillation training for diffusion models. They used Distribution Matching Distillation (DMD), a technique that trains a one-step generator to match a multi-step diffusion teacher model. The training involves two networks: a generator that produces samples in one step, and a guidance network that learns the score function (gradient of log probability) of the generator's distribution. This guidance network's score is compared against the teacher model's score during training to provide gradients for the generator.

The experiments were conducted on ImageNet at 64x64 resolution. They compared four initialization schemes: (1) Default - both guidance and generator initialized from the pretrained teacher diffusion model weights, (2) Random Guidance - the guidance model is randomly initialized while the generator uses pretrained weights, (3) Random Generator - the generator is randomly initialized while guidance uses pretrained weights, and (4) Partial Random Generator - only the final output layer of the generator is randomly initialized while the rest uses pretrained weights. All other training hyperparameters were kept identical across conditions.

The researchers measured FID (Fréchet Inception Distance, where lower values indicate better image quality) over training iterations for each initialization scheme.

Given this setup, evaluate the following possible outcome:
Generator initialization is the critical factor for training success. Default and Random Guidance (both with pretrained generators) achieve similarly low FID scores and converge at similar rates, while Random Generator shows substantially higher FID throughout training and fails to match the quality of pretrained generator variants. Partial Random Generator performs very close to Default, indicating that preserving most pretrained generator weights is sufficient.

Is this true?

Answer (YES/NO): NO